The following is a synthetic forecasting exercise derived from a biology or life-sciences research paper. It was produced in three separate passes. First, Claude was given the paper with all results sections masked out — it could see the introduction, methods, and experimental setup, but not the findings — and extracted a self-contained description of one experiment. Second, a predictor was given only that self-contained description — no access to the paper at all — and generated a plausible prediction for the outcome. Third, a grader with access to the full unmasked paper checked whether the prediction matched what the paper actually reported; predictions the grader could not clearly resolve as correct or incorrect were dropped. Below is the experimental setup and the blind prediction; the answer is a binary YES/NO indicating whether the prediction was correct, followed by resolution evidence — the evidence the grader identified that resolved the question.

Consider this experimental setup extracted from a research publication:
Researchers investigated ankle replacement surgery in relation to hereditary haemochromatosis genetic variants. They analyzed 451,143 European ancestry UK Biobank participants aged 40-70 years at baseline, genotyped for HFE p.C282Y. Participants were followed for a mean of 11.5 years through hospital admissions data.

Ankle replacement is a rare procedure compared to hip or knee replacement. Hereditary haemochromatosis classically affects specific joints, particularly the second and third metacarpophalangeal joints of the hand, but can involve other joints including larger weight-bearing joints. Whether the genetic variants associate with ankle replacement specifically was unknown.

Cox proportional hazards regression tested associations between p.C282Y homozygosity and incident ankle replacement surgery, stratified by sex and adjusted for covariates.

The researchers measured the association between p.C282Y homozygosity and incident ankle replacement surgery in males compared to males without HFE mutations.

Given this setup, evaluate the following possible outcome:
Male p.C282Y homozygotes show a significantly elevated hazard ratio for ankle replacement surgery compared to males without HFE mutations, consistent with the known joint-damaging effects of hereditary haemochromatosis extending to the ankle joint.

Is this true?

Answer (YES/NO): YES